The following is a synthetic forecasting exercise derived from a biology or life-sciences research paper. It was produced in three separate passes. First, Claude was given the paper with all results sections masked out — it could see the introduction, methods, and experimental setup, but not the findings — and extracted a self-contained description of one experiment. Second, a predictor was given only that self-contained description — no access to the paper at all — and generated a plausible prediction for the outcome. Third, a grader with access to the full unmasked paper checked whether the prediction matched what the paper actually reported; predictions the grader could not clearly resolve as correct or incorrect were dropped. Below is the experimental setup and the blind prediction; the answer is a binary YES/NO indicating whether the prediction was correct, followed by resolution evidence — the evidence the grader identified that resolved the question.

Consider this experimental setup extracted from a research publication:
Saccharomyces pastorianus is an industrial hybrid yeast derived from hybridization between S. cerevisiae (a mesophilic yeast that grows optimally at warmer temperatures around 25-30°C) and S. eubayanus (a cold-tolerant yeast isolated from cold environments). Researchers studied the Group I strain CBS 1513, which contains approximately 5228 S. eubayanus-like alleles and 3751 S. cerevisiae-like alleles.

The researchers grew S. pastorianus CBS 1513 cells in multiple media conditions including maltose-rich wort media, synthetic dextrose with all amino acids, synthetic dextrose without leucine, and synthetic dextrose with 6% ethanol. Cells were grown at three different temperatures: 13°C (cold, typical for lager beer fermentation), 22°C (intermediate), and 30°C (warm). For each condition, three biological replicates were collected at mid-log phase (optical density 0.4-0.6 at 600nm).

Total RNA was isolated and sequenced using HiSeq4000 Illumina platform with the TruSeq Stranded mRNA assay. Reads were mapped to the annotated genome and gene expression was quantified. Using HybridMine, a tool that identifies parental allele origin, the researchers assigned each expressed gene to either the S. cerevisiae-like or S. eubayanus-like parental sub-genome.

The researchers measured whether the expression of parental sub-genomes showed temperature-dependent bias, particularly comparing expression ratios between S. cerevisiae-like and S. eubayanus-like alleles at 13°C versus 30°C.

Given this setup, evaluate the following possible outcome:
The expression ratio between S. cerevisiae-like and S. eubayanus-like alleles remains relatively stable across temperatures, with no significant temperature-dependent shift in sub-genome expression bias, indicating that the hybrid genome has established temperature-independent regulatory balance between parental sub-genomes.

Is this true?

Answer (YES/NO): NO